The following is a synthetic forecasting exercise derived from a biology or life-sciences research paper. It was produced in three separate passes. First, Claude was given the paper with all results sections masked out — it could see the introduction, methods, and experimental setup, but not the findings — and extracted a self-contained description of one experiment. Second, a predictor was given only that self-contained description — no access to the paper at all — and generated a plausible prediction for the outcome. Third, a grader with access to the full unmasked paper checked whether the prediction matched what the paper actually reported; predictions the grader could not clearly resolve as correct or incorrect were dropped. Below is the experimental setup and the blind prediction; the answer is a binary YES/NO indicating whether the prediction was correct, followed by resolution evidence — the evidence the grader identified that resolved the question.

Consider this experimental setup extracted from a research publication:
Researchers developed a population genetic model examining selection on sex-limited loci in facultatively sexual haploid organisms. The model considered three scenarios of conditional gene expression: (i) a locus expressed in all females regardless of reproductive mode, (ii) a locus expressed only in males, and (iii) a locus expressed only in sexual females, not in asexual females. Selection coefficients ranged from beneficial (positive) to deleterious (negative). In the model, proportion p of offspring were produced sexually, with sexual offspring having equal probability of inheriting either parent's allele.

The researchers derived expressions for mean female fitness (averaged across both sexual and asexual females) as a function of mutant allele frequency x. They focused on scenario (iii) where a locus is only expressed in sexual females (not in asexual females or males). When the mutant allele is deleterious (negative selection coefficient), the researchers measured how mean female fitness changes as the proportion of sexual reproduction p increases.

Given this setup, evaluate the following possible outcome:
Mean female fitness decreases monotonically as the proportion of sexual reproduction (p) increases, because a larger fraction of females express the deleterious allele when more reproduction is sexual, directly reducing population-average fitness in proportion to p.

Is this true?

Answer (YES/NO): YES